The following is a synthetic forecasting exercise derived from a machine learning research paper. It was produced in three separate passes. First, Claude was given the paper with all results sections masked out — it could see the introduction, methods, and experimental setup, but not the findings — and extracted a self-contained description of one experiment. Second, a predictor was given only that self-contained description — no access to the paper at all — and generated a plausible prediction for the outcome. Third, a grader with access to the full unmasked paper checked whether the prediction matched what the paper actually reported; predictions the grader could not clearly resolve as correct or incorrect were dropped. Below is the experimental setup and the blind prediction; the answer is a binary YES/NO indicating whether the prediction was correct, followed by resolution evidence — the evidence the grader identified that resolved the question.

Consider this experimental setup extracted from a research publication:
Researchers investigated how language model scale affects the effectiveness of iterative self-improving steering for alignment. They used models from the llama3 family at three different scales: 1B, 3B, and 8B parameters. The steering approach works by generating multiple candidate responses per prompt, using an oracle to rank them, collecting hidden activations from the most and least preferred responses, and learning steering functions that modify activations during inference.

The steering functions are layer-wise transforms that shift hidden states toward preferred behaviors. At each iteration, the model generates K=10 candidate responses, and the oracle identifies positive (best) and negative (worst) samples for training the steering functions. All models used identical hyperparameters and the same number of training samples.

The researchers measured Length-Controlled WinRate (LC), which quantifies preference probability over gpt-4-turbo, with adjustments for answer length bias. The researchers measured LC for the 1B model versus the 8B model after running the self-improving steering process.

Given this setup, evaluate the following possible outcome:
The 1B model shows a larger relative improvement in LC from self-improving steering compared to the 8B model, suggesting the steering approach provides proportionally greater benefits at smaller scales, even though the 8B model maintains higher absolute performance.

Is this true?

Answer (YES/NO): NO